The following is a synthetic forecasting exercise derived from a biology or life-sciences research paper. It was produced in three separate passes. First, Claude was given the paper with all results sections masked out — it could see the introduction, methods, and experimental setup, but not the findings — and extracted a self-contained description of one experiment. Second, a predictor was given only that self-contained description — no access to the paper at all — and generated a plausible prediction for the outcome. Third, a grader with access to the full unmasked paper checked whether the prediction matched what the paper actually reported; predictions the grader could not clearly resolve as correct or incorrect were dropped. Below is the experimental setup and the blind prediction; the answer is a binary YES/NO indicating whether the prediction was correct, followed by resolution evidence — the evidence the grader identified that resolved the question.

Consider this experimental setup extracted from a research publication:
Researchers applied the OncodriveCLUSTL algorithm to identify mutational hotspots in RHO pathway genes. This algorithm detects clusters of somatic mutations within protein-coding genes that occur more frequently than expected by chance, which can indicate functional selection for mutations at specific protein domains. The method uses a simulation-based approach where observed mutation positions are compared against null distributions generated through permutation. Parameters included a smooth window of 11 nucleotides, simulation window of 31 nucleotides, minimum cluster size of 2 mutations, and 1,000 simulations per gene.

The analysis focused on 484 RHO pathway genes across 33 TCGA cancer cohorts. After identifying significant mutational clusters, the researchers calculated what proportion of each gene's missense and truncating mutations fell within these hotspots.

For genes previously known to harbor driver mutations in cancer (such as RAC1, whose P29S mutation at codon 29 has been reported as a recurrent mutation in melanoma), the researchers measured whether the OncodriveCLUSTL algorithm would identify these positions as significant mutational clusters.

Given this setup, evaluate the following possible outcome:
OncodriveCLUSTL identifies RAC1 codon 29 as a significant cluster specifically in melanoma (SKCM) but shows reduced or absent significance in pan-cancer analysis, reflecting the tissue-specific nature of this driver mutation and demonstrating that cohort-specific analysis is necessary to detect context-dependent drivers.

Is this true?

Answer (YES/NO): NO